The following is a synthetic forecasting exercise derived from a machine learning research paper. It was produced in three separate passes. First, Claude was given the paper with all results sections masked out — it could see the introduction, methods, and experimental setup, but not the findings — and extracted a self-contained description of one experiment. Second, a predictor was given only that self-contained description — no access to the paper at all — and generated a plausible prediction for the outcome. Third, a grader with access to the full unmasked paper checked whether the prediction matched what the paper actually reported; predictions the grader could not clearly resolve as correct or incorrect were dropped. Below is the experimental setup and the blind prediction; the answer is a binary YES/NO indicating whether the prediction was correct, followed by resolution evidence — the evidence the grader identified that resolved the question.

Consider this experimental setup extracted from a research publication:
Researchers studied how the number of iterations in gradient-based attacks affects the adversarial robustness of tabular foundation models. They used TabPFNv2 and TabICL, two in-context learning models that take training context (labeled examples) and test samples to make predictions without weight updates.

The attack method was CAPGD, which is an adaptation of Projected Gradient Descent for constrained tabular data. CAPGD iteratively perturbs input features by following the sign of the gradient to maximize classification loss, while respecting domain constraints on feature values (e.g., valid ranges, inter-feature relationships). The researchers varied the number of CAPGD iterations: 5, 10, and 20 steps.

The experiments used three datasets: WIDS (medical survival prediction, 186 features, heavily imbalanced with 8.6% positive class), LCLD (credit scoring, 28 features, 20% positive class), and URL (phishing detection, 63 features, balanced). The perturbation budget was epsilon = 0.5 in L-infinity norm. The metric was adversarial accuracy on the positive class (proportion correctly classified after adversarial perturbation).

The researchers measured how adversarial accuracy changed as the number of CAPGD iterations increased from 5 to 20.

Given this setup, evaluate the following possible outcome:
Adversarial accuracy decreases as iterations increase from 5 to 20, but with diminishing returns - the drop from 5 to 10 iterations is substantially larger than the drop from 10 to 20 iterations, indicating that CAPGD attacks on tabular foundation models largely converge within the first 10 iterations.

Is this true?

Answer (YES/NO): NO